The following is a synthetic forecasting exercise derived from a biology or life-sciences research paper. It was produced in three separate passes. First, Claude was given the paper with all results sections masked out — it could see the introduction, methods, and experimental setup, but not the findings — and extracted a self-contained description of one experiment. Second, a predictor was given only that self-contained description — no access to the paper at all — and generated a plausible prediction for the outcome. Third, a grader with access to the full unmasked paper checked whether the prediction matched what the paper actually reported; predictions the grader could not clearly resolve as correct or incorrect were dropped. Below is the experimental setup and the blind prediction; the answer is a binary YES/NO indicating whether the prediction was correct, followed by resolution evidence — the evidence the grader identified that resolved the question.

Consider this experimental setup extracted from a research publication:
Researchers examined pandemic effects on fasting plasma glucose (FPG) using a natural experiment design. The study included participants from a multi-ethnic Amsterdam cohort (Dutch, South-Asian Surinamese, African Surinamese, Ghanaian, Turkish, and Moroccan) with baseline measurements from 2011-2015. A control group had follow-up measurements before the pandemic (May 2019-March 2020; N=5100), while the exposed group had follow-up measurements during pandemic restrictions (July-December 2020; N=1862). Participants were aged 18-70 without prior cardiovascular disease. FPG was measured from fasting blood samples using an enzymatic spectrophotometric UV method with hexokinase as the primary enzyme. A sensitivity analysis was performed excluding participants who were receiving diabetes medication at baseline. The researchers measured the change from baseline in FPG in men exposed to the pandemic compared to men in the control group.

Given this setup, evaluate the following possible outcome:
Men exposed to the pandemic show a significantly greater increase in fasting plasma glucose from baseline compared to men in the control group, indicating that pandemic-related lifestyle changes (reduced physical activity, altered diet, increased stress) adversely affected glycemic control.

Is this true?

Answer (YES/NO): NO